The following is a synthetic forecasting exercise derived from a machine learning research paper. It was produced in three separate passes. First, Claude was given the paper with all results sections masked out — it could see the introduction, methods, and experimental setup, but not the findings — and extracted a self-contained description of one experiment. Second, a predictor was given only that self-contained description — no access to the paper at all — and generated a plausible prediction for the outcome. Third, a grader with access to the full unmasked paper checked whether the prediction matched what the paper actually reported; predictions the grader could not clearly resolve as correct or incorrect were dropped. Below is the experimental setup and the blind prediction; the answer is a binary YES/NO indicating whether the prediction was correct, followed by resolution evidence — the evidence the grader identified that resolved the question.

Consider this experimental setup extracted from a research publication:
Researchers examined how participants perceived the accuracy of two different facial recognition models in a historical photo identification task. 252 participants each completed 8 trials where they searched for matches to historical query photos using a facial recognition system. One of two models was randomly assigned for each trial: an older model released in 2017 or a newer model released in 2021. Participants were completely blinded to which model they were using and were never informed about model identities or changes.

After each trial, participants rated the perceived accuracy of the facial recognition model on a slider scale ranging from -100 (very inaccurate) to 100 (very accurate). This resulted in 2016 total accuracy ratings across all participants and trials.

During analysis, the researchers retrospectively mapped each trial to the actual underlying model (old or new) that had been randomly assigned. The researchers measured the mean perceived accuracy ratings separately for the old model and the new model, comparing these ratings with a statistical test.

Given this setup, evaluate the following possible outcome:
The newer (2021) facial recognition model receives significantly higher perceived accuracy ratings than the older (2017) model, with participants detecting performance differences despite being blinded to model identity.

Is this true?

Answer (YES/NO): YES